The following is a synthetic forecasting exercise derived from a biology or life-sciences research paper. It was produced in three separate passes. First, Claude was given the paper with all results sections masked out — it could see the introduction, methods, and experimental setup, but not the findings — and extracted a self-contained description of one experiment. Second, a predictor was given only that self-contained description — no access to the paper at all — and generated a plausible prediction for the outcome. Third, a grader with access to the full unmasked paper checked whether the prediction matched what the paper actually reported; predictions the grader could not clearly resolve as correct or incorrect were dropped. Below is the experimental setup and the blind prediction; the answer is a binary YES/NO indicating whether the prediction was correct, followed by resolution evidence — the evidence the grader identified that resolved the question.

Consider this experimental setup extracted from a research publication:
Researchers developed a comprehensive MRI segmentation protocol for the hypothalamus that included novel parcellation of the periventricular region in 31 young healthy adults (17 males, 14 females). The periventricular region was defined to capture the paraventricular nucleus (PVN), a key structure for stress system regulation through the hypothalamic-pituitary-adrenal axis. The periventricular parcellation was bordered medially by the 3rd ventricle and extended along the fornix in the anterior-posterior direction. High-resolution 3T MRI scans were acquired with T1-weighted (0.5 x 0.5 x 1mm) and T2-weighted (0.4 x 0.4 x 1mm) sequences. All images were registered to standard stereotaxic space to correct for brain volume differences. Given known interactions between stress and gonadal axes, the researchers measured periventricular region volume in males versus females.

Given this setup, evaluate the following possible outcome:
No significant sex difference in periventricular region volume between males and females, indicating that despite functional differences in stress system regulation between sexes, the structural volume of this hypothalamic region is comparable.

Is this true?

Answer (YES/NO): YES